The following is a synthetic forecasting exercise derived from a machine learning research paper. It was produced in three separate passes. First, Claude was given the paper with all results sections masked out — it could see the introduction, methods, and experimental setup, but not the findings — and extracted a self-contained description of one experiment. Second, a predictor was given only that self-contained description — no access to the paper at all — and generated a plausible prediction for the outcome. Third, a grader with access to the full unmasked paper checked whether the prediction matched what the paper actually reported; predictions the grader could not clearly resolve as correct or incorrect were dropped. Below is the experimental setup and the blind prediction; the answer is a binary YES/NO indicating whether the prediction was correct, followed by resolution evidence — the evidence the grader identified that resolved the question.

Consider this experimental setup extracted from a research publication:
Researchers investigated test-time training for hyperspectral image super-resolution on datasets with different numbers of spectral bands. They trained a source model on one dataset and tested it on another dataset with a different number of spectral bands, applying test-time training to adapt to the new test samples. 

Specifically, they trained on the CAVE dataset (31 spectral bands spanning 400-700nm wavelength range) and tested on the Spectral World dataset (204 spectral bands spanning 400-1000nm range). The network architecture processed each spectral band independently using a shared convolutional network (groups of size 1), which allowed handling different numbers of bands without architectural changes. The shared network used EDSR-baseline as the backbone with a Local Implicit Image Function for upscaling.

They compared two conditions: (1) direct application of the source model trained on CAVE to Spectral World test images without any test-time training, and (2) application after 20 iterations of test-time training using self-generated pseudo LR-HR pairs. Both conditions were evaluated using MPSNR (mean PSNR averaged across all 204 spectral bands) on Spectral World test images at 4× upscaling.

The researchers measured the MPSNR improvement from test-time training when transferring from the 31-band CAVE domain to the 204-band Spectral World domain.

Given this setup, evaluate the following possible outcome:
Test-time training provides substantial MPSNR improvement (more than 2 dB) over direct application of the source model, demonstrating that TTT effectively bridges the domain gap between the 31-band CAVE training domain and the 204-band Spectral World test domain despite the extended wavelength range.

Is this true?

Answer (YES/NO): NO